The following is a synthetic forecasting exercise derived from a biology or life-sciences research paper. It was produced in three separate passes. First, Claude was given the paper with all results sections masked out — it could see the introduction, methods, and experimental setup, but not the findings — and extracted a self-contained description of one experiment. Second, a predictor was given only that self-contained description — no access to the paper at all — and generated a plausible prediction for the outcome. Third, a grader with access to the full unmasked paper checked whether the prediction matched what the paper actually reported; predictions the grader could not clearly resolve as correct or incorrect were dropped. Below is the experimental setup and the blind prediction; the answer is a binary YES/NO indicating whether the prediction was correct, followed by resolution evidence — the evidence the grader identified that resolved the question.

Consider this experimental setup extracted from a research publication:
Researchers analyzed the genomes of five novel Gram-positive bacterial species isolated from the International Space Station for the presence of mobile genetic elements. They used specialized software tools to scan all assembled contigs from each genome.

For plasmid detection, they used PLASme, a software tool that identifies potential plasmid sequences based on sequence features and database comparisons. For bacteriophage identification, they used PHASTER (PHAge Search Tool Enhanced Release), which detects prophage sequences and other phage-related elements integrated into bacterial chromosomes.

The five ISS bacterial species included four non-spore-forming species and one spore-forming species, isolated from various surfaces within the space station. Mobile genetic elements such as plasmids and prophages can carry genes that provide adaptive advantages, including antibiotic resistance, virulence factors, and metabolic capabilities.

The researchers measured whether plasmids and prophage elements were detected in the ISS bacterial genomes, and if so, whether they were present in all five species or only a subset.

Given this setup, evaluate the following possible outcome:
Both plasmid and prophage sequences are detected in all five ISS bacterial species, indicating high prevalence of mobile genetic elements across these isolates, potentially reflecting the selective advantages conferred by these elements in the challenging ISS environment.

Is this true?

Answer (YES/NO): NO